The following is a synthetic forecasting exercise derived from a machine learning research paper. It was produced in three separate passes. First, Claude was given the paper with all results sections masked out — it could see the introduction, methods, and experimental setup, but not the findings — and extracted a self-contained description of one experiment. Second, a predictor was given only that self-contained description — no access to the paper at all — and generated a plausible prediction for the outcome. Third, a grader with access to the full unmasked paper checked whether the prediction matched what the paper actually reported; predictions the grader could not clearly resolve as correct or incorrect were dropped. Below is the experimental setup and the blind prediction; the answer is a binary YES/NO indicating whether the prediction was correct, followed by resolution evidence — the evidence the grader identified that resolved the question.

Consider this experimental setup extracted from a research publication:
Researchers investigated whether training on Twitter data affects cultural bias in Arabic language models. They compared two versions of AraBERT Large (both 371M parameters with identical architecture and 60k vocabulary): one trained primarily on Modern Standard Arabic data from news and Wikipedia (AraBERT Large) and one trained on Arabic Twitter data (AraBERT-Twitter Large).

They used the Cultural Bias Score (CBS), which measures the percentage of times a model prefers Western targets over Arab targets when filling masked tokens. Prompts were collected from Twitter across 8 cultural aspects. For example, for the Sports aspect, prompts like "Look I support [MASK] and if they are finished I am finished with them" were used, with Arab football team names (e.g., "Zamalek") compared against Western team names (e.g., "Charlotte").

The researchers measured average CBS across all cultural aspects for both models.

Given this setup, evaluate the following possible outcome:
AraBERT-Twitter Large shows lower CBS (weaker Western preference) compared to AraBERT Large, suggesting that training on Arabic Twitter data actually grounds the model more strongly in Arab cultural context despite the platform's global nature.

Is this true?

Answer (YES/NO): YES